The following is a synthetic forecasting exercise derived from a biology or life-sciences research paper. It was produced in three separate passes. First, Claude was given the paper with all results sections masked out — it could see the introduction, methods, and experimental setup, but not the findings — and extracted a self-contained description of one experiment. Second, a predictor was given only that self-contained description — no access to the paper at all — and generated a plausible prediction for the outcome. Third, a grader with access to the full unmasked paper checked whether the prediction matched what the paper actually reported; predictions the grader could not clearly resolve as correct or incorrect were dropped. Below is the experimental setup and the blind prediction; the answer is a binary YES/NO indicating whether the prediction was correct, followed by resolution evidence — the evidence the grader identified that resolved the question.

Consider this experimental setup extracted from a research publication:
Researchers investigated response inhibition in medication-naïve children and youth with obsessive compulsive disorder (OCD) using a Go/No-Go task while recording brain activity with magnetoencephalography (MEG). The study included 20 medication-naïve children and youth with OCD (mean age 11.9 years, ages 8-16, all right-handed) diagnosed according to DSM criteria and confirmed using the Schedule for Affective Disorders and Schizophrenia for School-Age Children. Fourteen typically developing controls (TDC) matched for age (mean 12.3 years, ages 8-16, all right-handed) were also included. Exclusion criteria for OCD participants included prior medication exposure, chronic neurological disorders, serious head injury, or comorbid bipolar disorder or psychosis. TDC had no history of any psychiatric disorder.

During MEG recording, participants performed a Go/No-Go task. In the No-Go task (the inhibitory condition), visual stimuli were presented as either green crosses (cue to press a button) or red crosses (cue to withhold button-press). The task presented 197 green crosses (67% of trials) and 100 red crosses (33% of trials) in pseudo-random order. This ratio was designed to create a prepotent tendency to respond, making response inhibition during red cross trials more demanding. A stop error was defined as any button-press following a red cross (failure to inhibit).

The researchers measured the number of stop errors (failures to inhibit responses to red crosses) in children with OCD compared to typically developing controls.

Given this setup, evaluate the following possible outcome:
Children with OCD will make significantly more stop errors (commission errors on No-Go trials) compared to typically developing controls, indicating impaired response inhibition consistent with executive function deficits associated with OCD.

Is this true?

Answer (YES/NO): NO